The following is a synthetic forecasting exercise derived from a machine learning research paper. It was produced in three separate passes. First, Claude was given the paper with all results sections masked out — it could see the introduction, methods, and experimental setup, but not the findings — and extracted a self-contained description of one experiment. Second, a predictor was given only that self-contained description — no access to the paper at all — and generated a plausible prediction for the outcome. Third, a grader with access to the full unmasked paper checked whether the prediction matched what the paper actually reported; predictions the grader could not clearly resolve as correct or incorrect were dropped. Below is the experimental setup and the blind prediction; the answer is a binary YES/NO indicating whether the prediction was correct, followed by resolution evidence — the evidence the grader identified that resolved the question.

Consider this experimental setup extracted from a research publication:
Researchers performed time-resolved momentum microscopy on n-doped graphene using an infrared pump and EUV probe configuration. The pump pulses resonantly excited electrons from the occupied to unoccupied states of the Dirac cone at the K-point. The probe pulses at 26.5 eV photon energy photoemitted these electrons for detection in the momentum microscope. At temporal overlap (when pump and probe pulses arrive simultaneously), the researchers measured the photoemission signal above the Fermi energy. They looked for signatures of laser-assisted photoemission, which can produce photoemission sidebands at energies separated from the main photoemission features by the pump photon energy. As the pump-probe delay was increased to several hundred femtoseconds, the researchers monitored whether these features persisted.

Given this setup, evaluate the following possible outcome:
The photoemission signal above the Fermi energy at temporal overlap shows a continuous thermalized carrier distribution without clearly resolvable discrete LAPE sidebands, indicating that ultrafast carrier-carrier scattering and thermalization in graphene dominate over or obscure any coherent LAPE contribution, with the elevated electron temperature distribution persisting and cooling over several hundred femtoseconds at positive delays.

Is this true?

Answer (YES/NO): NO